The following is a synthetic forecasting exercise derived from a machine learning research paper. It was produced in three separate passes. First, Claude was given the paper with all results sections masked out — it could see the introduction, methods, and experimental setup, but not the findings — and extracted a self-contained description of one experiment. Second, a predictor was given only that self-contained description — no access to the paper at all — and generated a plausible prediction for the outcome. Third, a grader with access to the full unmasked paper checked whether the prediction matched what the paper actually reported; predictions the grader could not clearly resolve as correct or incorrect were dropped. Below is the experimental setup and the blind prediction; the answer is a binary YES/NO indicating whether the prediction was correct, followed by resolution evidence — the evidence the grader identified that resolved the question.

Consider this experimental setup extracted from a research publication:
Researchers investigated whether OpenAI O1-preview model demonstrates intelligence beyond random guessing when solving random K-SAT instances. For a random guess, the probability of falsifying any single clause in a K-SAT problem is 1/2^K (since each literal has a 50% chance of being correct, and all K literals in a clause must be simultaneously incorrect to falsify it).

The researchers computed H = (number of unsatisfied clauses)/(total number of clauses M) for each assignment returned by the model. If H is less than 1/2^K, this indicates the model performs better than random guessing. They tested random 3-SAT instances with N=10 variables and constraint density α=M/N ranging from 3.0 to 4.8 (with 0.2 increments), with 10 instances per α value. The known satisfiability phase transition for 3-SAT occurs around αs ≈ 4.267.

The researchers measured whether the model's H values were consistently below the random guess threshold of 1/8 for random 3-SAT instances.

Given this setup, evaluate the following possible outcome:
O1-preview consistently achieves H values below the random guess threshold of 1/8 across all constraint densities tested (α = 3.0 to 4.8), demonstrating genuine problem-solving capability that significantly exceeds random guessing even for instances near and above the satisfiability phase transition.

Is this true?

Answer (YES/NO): NO